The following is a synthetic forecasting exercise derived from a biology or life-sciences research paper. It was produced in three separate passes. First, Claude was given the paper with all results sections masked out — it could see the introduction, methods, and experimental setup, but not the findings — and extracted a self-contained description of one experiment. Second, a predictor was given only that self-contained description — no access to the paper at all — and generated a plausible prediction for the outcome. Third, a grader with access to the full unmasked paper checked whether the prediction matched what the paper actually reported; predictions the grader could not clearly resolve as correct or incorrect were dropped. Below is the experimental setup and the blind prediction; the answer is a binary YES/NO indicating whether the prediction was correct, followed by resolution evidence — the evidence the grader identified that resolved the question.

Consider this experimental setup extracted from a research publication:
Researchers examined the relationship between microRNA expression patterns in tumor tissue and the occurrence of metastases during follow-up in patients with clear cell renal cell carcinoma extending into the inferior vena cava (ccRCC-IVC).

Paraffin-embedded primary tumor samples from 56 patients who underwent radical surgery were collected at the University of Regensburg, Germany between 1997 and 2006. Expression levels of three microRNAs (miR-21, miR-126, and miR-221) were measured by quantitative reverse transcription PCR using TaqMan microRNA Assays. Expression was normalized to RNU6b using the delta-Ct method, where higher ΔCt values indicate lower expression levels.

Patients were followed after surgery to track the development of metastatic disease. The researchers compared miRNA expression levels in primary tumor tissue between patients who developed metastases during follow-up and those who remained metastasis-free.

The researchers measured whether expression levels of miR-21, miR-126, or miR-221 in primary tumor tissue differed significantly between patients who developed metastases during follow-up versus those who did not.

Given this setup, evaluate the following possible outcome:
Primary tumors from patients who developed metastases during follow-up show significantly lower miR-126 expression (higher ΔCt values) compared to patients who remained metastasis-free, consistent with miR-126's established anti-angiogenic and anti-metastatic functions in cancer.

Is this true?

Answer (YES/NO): YES